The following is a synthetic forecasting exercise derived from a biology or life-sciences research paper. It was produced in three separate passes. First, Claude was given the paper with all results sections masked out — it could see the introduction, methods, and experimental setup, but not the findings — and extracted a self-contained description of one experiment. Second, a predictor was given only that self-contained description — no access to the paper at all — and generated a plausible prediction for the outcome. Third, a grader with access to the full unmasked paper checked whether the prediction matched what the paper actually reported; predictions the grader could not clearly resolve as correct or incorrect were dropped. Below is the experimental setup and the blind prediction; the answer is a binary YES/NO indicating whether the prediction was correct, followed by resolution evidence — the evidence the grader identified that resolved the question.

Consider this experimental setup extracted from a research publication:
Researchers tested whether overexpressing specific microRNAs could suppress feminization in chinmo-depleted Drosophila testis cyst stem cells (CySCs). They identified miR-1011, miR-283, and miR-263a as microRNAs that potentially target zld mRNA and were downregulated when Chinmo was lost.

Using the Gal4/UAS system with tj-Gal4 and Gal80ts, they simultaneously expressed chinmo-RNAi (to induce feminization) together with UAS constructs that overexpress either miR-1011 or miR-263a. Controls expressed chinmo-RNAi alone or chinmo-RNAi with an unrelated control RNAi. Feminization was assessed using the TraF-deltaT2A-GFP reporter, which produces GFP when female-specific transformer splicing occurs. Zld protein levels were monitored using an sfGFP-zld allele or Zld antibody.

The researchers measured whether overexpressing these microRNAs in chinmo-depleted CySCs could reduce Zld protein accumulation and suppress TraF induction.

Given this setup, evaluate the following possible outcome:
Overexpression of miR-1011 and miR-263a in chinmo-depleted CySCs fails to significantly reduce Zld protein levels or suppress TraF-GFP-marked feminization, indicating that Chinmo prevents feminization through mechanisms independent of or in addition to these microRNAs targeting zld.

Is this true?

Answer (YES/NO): NO